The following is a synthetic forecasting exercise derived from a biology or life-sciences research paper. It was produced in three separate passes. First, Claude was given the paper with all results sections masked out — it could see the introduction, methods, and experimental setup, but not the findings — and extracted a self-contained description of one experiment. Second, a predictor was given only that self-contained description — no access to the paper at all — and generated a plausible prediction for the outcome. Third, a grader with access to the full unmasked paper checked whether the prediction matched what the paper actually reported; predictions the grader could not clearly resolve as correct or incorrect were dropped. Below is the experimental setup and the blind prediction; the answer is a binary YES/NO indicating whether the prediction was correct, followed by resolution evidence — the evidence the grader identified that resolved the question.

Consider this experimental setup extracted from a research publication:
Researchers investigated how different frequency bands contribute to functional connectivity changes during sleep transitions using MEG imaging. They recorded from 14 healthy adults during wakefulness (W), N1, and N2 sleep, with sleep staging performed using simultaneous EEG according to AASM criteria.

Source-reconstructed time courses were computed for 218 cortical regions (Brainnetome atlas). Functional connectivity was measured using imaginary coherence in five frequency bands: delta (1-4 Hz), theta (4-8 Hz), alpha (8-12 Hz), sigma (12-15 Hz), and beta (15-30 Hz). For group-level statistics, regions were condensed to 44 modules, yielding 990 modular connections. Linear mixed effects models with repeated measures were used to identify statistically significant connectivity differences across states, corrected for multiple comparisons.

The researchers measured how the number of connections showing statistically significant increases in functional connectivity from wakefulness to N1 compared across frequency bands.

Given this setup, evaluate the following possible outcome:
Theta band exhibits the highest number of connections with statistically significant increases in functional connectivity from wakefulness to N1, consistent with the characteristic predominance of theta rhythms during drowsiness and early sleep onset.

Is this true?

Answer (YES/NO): NO